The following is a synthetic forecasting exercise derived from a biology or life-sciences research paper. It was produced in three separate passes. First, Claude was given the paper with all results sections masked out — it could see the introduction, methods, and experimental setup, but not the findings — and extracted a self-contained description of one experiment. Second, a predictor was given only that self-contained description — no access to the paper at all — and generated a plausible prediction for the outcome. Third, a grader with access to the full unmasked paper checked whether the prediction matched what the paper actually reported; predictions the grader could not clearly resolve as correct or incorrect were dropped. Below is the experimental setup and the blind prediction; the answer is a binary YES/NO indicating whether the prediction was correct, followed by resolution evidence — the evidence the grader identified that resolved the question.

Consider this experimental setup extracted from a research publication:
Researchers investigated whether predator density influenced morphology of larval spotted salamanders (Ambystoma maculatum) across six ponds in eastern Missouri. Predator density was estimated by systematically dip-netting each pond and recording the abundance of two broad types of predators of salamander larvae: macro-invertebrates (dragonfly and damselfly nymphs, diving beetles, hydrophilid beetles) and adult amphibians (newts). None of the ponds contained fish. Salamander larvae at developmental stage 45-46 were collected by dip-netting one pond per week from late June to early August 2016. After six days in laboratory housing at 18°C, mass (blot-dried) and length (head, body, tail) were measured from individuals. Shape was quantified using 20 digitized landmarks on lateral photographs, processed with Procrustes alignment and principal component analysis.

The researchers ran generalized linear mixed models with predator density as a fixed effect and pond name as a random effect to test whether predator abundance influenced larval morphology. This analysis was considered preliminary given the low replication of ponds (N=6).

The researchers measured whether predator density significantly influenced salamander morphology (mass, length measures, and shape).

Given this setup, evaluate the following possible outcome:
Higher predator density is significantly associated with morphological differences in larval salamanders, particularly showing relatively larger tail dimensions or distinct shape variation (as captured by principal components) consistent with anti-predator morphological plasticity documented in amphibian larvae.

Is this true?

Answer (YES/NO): NO